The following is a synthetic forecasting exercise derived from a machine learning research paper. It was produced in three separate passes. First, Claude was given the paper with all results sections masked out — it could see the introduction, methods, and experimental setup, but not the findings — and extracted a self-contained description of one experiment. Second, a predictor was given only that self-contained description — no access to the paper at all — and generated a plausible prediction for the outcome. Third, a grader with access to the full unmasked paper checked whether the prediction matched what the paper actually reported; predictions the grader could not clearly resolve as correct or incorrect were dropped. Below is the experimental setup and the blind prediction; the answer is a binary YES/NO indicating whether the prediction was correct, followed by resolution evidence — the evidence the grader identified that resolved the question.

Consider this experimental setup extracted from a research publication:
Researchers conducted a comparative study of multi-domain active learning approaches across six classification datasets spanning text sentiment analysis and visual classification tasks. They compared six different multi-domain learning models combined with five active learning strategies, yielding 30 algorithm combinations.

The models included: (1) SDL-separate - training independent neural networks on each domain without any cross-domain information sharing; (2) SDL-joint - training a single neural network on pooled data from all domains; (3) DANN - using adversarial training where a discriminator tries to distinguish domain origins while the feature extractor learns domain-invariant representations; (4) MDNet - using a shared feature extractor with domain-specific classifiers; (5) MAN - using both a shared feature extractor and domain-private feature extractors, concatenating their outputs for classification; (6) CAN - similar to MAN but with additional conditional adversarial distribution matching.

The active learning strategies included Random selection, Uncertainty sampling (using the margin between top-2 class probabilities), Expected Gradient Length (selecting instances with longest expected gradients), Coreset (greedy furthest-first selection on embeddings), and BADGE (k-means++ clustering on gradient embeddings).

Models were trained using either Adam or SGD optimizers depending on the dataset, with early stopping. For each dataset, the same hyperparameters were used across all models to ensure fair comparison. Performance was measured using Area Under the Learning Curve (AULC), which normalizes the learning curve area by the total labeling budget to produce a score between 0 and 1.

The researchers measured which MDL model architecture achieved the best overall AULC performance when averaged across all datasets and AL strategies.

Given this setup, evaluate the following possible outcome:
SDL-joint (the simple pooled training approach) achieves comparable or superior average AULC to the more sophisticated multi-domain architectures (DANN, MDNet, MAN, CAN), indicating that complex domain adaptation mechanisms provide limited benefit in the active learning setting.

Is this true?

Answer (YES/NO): NO